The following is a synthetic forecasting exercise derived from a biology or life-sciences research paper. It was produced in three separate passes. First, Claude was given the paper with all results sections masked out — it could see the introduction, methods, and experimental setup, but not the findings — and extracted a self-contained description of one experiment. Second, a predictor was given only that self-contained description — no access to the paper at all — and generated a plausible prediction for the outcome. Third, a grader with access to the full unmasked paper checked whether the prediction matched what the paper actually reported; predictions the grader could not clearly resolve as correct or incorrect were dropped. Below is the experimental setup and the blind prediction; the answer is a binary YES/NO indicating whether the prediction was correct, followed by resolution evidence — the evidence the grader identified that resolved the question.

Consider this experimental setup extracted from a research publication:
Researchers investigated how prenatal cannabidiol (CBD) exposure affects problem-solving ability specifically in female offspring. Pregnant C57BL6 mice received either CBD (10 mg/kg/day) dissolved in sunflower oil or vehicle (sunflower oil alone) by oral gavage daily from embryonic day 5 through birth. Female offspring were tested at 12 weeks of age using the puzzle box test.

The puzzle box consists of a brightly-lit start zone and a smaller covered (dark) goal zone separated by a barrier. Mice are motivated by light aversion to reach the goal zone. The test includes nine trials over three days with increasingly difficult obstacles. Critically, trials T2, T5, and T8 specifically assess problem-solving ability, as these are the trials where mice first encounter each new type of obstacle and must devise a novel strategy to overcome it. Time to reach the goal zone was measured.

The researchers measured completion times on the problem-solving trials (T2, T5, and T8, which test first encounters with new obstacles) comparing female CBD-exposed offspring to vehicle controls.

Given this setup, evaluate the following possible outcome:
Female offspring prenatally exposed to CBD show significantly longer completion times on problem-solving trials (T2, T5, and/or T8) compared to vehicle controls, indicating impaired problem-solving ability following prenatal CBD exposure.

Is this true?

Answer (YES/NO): YES